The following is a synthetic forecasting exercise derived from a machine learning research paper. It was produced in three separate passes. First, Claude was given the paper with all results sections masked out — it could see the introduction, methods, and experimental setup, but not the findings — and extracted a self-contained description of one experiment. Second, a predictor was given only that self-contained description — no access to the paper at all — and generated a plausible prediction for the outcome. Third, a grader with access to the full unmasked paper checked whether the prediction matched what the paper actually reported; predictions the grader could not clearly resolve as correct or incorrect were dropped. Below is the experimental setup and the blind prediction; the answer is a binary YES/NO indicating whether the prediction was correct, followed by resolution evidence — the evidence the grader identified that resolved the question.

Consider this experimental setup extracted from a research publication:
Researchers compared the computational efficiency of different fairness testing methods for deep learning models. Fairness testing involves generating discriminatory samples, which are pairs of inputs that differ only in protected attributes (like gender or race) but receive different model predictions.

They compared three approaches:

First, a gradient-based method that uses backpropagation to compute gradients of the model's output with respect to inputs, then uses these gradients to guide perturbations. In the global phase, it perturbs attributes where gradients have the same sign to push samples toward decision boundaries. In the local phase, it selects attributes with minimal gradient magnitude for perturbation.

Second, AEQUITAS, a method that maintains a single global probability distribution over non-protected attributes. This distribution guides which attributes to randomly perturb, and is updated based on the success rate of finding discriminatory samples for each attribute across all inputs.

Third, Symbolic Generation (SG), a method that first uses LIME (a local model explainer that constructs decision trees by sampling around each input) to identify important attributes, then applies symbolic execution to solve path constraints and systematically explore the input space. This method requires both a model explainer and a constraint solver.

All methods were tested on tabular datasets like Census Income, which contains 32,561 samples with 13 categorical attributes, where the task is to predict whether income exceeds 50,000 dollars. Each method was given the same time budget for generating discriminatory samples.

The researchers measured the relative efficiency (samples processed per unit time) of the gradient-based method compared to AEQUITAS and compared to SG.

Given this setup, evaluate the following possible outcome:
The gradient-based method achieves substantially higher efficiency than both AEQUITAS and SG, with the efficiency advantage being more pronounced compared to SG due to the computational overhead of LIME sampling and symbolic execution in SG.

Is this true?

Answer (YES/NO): YES